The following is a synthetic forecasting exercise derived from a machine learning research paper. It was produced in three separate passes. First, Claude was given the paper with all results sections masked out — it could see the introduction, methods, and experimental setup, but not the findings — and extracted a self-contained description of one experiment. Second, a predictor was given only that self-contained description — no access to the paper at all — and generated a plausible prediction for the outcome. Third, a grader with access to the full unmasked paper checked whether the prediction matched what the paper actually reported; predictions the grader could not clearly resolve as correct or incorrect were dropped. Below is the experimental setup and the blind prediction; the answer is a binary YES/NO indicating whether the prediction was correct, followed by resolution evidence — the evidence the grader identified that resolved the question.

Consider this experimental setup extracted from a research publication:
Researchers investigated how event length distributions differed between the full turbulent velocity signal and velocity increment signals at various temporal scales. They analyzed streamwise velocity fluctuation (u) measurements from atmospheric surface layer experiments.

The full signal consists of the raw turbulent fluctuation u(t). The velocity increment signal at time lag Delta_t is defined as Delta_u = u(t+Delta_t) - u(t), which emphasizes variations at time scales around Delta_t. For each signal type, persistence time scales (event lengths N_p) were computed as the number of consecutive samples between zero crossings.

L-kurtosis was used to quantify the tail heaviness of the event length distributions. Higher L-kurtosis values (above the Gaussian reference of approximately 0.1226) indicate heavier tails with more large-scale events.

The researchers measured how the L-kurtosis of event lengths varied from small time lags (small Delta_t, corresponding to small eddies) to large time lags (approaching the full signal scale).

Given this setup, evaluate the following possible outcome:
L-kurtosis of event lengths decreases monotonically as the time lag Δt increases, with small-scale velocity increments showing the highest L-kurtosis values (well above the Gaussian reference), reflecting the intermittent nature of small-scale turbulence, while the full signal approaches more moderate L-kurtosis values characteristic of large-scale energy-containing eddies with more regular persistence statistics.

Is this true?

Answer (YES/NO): NO